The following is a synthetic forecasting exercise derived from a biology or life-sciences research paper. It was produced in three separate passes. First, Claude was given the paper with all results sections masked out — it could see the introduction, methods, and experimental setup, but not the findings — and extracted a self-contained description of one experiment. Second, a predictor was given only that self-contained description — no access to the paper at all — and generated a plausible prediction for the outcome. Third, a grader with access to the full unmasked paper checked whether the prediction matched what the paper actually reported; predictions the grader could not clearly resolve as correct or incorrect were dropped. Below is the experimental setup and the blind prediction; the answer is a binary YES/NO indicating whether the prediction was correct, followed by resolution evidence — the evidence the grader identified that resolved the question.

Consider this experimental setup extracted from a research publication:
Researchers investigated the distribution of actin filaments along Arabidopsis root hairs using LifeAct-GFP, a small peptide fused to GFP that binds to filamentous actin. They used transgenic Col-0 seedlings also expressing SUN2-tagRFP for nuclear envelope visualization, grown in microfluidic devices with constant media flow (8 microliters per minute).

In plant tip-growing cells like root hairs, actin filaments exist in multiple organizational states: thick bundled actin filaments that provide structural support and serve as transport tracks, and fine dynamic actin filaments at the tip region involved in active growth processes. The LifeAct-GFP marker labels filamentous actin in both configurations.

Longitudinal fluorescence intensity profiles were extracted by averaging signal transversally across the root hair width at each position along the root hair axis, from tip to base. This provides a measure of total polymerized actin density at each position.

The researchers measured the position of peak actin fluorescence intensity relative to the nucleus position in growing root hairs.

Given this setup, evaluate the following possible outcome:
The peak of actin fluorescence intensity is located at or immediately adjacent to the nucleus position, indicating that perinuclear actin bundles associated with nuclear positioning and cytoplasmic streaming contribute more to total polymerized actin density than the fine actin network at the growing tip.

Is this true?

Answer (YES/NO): YES